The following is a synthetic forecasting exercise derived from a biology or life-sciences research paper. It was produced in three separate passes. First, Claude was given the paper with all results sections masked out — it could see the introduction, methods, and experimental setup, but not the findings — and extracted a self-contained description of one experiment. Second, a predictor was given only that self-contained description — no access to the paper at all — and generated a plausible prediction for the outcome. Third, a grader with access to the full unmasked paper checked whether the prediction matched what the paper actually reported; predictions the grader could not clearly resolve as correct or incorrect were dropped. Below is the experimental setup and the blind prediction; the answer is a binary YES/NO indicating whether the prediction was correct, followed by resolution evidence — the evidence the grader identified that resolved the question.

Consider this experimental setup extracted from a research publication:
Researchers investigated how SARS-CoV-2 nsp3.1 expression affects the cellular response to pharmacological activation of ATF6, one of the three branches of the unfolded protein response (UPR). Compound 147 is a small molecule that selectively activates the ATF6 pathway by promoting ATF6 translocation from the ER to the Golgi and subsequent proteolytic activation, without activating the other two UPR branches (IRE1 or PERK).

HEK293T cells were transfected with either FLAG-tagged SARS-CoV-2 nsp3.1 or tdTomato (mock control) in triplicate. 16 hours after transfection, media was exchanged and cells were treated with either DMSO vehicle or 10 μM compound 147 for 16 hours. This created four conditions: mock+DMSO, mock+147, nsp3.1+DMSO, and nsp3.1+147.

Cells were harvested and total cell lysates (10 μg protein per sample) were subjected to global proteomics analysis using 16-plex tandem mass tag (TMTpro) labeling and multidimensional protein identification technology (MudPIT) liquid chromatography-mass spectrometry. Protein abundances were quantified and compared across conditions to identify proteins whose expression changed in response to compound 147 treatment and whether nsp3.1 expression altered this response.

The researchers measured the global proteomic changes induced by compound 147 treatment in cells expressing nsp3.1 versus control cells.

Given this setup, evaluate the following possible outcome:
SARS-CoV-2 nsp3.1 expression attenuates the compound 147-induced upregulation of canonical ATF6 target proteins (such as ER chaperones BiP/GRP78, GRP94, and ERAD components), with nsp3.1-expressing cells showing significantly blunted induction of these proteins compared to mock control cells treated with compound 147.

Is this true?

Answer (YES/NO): YES